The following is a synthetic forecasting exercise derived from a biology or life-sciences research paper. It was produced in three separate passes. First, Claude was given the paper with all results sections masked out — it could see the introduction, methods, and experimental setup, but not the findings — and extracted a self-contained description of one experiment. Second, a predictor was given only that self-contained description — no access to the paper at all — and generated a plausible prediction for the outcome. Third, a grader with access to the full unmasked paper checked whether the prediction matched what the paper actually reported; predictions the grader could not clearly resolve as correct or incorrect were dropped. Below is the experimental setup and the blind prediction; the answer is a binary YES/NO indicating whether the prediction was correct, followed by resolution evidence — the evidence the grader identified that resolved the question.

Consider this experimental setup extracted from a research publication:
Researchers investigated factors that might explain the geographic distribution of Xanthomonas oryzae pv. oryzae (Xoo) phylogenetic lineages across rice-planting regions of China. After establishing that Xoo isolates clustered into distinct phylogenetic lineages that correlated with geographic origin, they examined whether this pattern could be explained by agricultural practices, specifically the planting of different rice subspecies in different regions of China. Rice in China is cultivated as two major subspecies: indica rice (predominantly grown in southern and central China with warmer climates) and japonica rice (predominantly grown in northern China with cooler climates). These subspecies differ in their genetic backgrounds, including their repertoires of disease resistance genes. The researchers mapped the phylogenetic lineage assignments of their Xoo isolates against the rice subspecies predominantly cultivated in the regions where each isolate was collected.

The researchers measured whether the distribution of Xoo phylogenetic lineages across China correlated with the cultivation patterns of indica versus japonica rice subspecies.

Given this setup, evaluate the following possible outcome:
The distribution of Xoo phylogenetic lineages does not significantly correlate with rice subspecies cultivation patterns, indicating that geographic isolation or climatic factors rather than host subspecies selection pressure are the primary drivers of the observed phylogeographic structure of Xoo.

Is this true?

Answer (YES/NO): NO